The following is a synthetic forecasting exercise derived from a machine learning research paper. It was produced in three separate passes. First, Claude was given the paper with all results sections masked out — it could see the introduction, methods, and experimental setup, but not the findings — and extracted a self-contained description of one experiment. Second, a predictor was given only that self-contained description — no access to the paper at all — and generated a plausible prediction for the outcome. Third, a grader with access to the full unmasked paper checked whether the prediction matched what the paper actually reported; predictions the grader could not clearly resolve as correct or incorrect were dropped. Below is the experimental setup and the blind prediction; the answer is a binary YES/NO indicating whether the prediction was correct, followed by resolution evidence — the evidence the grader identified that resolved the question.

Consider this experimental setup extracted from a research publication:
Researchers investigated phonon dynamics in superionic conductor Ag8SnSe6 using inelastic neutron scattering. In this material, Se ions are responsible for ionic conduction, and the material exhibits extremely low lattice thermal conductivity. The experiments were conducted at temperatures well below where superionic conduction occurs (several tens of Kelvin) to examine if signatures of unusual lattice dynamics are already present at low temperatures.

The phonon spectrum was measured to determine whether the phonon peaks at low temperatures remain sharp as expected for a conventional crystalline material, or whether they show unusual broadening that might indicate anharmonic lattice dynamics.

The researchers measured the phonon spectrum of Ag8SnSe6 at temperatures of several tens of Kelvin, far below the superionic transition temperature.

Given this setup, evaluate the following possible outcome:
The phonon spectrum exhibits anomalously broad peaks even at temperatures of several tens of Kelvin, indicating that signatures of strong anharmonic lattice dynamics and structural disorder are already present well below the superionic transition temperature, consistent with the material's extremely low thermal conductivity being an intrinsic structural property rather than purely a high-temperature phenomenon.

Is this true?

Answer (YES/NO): YES